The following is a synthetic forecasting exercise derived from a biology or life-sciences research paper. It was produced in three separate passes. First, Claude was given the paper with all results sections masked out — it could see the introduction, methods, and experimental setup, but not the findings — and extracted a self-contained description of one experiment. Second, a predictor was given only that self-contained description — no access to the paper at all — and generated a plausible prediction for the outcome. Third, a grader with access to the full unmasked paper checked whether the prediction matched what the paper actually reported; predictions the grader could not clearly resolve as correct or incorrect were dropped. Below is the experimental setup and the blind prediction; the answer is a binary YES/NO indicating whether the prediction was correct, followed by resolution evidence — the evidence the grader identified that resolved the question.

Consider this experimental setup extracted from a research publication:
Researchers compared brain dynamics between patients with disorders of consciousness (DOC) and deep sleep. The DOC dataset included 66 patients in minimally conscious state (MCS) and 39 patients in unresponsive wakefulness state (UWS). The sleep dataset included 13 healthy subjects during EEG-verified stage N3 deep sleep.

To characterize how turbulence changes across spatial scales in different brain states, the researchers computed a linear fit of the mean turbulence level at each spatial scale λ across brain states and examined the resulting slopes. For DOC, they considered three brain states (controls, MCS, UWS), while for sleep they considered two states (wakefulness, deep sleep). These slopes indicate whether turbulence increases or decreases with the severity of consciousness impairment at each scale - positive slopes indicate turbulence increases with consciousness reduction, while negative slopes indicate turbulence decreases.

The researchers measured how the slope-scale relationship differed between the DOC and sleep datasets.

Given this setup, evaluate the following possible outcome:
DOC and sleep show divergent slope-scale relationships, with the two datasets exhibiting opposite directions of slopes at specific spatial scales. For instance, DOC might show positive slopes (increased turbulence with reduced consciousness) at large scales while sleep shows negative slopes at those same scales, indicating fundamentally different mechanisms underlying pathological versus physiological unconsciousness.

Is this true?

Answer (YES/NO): YES